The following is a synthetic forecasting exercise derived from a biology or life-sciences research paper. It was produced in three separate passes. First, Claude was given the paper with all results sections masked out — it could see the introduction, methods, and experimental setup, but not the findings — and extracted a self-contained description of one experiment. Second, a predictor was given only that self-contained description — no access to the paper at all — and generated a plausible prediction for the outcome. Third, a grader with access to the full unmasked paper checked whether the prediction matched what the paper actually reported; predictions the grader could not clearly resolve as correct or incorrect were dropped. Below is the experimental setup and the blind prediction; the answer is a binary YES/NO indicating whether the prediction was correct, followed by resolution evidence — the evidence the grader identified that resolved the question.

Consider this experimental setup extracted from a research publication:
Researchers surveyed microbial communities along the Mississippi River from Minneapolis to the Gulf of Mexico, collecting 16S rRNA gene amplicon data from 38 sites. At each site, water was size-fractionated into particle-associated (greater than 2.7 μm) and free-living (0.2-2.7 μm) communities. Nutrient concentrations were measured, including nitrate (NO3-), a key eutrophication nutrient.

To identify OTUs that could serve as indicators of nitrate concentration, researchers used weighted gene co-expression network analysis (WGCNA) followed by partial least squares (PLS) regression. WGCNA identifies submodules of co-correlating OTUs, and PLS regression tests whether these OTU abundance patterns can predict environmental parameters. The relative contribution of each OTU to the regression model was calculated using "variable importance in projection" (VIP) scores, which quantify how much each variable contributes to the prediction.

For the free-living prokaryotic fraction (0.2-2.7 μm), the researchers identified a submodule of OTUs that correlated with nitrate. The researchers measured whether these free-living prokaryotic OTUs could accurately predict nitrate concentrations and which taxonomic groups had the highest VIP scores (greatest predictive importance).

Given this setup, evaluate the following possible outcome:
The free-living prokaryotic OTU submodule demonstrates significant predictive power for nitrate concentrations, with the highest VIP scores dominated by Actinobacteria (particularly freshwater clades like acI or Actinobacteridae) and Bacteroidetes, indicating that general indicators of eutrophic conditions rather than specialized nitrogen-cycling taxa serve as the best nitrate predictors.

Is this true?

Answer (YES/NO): NO